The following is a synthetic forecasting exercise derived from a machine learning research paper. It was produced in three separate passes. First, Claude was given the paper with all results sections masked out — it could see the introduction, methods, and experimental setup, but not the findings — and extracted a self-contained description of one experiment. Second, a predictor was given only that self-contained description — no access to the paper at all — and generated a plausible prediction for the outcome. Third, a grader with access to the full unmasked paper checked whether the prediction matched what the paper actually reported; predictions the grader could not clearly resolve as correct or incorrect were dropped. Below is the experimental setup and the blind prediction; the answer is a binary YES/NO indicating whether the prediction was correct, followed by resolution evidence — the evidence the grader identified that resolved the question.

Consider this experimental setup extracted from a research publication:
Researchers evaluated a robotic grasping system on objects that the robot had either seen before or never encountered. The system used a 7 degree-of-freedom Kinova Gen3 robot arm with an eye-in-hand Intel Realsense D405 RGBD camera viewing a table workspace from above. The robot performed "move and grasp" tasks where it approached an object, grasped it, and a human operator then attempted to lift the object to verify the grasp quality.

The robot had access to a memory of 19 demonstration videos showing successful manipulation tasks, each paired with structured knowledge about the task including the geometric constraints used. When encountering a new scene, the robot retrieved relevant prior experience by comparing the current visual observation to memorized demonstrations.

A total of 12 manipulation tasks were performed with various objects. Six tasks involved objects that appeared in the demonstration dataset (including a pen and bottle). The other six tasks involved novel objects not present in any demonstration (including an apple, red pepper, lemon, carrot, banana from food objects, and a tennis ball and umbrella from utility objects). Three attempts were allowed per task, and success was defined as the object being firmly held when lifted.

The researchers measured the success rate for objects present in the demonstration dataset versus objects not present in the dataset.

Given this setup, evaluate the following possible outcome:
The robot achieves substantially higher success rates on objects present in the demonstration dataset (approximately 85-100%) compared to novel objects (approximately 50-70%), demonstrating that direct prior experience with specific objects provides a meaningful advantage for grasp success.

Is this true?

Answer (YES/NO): NO